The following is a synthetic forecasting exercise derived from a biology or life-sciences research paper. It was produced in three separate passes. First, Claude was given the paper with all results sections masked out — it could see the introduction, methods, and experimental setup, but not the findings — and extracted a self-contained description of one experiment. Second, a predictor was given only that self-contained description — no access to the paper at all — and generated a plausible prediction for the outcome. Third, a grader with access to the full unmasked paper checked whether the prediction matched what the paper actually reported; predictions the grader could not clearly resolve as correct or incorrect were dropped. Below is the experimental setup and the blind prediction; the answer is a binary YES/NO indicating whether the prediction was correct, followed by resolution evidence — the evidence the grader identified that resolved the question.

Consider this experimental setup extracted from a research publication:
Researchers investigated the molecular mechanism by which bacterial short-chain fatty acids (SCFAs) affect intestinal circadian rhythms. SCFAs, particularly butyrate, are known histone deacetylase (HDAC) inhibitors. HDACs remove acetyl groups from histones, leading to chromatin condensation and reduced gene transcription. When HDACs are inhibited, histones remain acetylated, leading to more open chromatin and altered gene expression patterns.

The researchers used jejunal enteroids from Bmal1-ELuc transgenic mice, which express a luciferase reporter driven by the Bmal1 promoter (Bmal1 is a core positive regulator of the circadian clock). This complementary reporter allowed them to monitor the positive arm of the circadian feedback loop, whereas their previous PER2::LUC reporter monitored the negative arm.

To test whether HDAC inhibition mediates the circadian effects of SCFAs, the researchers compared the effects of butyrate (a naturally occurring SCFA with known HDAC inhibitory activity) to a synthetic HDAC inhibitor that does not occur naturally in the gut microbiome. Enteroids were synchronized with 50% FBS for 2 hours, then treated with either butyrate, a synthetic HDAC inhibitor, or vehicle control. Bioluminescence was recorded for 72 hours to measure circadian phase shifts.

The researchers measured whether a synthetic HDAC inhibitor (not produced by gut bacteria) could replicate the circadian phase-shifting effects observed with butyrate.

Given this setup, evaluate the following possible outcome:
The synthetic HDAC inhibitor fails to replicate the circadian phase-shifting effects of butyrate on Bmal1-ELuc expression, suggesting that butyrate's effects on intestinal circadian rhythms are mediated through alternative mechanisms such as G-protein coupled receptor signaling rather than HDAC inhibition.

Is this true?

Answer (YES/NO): NO